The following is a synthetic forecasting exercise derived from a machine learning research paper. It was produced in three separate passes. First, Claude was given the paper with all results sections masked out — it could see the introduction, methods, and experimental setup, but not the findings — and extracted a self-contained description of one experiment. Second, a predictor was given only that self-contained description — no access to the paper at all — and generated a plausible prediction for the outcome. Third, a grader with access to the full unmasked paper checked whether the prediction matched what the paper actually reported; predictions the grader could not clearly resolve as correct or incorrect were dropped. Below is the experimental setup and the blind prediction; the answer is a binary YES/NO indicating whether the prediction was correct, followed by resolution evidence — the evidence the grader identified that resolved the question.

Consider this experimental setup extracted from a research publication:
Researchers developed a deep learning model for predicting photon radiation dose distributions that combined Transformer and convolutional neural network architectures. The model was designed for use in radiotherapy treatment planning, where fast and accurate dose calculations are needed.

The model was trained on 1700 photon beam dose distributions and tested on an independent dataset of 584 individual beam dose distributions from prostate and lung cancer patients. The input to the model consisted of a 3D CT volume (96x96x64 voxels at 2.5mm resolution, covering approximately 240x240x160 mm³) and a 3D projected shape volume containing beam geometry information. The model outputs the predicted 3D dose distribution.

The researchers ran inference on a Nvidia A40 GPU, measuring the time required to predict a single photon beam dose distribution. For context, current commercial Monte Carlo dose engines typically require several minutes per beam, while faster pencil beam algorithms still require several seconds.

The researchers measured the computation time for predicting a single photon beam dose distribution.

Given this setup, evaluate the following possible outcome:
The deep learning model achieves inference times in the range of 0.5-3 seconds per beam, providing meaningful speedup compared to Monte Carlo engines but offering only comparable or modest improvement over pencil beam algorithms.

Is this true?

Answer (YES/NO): NO